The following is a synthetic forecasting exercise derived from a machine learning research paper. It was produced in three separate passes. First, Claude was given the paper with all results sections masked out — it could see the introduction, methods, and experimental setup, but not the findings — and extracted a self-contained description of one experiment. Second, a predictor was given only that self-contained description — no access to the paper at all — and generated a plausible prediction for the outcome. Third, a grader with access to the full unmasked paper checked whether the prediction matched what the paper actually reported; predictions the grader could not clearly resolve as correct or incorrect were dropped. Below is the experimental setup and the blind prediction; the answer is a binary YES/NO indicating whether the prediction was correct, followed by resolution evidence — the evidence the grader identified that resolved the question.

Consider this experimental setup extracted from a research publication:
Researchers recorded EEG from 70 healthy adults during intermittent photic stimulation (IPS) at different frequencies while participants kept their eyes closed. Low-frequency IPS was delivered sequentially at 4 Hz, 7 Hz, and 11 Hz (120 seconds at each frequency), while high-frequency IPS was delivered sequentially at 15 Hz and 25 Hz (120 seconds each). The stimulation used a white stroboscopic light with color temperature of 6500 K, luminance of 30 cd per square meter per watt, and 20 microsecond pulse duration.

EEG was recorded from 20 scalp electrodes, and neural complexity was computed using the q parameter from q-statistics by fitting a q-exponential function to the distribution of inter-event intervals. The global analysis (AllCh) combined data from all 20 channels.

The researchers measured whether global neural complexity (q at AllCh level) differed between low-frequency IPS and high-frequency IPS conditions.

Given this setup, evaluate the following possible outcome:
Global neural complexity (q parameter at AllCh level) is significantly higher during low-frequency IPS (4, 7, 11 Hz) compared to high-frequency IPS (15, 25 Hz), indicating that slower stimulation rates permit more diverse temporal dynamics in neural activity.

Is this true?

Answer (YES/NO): NO